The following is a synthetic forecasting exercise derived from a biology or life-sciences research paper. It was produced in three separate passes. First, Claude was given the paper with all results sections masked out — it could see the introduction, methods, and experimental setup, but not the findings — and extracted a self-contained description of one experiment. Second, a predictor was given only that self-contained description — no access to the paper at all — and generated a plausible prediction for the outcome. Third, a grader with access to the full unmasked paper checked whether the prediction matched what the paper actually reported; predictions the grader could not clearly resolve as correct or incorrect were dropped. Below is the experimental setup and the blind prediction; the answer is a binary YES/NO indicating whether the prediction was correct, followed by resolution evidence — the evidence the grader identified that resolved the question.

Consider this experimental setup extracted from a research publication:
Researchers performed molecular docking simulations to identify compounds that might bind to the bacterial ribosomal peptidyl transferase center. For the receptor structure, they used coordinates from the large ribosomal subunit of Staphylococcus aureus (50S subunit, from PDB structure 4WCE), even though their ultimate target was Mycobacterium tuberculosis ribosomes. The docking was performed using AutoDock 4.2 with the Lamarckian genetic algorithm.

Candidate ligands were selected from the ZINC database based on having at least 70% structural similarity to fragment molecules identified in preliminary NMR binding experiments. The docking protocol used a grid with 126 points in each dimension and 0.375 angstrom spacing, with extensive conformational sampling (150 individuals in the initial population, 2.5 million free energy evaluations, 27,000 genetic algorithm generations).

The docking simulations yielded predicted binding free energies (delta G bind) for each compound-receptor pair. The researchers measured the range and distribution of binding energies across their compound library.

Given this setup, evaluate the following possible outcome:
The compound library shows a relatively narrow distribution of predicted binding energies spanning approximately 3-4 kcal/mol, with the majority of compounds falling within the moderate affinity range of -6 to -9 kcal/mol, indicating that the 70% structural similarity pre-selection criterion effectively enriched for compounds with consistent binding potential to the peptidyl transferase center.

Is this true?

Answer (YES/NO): NO